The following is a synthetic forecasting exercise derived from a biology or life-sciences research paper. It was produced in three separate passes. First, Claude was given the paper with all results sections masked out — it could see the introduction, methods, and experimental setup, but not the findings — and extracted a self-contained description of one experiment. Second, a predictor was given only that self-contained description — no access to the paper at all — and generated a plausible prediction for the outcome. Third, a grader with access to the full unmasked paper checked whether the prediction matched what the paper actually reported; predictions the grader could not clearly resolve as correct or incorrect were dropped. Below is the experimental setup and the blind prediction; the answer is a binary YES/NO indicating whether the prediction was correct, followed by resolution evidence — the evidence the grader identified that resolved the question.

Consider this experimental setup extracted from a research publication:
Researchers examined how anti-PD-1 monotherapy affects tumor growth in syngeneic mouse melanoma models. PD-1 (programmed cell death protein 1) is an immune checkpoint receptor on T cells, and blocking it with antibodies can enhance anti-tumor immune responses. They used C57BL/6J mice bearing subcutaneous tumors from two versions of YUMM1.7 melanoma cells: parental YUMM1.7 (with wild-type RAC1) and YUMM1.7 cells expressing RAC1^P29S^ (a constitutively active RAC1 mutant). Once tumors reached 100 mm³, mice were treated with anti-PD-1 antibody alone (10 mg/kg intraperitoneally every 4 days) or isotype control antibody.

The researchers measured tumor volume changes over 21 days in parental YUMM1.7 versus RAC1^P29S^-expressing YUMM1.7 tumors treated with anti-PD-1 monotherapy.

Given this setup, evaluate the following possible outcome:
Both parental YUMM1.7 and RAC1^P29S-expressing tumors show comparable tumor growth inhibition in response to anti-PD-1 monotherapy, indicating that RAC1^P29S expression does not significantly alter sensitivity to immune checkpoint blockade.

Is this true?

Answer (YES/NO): NO